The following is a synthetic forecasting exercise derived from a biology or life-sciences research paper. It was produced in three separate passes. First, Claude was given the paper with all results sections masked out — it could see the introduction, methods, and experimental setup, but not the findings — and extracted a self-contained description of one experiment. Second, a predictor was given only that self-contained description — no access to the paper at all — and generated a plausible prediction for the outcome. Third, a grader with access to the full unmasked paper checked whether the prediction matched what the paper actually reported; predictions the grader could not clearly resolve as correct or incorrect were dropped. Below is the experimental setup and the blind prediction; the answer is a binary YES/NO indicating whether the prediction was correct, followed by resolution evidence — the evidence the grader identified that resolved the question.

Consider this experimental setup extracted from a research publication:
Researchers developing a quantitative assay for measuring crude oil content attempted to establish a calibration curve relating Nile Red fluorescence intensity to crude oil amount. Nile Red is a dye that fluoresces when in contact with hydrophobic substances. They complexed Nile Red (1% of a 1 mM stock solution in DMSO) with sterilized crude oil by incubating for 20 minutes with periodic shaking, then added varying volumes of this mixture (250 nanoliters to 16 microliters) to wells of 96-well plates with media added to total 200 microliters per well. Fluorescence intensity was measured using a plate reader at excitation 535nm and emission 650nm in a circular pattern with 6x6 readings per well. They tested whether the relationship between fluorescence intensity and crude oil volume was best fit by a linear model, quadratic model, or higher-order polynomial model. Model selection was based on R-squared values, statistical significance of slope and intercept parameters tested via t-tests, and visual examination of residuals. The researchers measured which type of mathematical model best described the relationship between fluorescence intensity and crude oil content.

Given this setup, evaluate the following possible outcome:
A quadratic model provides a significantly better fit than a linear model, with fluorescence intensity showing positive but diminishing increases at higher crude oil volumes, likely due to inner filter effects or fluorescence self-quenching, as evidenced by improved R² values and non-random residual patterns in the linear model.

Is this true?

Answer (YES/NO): NO